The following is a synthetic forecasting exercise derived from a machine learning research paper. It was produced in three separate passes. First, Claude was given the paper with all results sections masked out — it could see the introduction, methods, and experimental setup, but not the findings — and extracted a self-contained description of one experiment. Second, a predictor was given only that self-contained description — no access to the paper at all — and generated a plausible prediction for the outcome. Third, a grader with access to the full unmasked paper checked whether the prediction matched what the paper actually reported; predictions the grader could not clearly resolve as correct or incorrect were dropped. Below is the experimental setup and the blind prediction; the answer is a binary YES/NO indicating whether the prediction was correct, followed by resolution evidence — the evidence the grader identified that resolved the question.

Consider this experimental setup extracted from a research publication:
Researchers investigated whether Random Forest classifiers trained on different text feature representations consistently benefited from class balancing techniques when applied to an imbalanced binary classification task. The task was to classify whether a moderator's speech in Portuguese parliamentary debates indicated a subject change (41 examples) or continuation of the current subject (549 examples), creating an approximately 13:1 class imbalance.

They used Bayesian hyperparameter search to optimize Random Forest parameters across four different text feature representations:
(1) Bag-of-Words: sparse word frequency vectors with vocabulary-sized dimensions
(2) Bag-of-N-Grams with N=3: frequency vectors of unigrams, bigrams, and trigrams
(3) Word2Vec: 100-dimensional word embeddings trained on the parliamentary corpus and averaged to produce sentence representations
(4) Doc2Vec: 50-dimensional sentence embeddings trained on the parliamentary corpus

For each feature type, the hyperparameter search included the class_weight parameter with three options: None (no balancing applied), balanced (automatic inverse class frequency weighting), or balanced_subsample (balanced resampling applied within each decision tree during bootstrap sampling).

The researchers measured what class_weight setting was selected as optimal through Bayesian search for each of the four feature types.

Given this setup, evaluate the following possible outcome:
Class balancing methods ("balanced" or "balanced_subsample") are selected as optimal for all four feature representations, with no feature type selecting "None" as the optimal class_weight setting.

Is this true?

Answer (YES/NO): NO